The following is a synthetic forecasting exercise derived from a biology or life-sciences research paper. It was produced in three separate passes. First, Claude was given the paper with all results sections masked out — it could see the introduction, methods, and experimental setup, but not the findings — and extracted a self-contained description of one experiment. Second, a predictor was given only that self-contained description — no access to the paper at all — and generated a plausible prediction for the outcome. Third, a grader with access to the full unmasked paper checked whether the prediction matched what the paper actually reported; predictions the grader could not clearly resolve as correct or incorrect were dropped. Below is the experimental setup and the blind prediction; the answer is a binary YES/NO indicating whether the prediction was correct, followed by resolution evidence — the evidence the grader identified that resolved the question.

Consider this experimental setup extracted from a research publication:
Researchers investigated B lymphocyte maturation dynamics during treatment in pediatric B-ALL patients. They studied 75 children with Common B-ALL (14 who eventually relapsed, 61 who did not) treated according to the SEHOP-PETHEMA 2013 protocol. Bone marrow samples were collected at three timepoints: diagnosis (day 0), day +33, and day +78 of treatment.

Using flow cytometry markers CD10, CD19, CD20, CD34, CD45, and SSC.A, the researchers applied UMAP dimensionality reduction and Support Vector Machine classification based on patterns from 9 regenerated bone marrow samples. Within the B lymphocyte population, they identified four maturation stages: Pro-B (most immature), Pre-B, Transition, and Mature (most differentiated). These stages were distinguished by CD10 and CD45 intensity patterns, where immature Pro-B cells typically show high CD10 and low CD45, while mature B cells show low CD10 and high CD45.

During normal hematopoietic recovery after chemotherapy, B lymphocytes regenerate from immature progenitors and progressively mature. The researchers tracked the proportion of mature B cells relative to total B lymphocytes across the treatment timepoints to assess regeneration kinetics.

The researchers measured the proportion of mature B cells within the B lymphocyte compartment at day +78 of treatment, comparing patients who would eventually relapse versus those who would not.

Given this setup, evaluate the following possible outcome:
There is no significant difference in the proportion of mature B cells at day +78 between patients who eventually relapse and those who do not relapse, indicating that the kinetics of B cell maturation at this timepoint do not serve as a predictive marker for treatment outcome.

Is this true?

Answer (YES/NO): NO